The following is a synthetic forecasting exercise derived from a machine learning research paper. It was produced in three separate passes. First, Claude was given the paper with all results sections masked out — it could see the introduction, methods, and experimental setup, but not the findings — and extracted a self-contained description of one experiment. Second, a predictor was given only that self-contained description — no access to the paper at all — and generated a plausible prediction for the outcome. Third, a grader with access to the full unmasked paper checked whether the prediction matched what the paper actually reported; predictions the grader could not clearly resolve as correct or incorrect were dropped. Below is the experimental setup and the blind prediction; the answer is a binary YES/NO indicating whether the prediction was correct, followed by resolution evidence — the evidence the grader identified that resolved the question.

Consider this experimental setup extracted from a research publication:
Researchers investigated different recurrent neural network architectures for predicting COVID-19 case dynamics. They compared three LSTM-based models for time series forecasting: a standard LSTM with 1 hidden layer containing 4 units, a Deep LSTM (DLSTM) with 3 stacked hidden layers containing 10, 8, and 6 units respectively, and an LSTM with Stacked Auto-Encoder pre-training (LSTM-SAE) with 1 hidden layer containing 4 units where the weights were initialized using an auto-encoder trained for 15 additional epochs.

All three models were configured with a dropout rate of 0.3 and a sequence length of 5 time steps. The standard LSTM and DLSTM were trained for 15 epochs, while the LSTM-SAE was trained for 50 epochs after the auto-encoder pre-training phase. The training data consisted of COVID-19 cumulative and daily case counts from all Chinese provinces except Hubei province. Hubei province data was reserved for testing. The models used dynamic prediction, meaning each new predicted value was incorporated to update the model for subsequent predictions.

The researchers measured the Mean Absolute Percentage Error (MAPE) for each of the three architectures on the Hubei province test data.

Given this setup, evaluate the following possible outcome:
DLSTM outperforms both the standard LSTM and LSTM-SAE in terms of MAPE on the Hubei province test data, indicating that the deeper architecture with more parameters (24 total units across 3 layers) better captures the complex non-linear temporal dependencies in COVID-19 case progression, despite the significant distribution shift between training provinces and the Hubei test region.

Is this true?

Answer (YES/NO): NO